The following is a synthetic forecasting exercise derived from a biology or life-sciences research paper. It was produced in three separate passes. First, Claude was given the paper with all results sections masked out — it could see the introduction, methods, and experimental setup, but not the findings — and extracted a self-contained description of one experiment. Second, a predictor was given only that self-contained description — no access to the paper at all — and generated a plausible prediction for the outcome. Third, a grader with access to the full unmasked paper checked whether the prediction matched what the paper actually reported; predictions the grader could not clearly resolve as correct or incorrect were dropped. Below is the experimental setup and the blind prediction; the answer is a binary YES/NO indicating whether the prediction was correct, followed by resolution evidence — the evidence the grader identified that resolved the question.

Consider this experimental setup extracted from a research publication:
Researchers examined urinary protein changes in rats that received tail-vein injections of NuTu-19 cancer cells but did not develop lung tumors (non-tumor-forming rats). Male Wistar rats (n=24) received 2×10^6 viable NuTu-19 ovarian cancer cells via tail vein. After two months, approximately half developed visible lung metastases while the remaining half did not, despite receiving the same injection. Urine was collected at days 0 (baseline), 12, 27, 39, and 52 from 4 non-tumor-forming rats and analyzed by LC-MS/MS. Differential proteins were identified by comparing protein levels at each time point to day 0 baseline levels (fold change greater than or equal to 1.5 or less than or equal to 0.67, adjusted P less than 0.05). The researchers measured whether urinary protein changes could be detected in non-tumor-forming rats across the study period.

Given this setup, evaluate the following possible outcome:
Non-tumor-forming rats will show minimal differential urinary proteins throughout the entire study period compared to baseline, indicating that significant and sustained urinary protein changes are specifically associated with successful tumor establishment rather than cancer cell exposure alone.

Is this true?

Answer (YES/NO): NO